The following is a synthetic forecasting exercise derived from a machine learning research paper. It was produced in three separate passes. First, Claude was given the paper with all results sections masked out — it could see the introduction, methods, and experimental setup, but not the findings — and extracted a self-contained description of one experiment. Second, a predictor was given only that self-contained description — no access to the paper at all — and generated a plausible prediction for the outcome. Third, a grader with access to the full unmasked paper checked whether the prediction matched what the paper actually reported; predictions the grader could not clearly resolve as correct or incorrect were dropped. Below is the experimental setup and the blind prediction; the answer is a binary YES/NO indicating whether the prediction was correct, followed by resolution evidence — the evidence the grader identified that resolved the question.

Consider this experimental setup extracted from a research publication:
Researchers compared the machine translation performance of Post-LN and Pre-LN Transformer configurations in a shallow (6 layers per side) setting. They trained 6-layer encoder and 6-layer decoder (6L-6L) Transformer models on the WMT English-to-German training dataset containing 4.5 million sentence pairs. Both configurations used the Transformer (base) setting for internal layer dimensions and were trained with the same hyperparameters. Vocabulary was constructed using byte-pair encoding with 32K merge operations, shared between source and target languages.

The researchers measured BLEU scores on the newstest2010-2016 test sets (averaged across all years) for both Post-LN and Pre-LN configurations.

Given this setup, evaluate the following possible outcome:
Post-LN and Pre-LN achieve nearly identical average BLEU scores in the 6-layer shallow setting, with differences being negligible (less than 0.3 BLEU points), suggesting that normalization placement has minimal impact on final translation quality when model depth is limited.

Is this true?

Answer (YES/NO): NO